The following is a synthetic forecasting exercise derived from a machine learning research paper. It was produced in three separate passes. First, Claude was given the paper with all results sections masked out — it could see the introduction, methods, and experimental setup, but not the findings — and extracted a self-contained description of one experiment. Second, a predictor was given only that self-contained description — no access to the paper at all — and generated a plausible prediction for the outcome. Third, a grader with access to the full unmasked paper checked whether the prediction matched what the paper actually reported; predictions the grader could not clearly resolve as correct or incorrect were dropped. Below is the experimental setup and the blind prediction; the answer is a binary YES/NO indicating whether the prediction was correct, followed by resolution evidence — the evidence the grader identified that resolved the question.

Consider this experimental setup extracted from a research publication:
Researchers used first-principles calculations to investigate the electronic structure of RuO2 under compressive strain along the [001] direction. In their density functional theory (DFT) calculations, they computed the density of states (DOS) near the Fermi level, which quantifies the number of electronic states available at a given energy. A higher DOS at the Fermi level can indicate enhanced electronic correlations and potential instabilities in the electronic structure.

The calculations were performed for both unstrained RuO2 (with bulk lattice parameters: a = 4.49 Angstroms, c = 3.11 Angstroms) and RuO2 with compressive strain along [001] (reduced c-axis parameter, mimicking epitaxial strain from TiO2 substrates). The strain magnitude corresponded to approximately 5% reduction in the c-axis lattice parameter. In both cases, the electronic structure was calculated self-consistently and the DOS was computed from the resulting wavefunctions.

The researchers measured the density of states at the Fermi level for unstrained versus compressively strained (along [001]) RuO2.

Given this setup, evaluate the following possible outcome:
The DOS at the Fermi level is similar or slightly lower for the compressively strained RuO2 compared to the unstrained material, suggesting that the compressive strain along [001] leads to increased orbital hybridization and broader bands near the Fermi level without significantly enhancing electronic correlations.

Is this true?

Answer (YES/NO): NO